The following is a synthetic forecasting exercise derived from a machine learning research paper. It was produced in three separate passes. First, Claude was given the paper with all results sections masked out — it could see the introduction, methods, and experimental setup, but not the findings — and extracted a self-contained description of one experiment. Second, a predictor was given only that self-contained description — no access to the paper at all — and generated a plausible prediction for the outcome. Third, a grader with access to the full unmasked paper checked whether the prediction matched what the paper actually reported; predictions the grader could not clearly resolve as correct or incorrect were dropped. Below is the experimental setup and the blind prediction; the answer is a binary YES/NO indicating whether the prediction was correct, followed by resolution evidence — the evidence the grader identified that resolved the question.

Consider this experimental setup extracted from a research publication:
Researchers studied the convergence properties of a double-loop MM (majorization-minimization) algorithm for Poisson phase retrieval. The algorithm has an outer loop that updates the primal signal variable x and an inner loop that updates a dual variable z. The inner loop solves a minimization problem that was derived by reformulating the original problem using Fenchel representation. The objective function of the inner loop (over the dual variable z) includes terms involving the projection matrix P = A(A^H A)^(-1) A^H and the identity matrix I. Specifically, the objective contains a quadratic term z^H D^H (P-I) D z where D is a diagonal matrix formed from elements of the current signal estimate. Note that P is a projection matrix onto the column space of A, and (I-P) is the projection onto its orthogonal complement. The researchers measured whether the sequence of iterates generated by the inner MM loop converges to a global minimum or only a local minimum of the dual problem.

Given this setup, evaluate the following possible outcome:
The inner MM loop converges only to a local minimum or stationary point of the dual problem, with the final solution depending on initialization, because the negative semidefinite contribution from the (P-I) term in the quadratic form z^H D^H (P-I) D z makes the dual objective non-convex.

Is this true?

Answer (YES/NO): NO